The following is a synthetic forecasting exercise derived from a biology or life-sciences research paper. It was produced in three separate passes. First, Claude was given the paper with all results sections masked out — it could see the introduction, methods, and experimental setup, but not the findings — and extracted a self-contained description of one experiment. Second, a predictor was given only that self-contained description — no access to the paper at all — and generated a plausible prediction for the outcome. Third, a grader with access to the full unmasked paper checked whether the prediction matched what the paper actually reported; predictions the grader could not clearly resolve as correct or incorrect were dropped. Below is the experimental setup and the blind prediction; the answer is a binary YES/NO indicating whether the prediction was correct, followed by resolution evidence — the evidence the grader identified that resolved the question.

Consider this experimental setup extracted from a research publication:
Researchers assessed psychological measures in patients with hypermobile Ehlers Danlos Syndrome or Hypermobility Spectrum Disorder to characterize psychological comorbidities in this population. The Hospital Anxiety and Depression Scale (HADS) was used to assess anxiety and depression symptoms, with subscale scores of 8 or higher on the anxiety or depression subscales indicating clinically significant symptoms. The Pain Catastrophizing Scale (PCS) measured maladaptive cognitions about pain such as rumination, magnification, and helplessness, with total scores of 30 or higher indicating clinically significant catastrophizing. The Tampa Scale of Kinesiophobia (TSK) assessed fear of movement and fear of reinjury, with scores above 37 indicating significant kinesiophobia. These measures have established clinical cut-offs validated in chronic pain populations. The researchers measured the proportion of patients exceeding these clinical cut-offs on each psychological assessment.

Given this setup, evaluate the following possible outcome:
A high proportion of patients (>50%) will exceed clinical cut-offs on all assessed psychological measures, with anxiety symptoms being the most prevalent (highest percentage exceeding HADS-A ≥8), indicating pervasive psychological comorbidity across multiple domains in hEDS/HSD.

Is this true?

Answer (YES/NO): NO